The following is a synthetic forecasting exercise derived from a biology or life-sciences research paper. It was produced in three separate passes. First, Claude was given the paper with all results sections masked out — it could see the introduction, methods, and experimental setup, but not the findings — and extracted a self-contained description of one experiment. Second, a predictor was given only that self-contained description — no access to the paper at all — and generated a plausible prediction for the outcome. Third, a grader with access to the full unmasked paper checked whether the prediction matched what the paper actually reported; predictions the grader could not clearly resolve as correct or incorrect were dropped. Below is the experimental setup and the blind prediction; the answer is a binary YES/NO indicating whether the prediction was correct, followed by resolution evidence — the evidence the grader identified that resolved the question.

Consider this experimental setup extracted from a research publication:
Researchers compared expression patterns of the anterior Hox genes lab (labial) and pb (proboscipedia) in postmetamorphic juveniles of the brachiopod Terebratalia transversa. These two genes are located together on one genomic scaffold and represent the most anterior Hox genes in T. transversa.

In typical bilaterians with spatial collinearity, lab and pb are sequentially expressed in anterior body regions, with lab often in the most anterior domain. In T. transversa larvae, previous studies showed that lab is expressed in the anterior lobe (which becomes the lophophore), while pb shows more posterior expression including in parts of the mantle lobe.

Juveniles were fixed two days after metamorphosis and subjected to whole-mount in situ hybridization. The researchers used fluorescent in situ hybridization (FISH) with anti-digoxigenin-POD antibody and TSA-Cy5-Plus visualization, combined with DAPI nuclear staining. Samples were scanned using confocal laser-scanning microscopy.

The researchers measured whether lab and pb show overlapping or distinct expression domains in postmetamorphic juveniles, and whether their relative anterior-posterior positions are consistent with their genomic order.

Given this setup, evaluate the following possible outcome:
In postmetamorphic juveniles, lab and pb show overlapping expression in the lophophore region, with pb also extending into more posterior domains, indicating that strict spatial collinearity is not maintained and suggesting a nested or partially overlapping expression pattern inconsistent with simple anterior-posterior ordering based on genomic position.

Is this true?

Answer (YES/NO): NO